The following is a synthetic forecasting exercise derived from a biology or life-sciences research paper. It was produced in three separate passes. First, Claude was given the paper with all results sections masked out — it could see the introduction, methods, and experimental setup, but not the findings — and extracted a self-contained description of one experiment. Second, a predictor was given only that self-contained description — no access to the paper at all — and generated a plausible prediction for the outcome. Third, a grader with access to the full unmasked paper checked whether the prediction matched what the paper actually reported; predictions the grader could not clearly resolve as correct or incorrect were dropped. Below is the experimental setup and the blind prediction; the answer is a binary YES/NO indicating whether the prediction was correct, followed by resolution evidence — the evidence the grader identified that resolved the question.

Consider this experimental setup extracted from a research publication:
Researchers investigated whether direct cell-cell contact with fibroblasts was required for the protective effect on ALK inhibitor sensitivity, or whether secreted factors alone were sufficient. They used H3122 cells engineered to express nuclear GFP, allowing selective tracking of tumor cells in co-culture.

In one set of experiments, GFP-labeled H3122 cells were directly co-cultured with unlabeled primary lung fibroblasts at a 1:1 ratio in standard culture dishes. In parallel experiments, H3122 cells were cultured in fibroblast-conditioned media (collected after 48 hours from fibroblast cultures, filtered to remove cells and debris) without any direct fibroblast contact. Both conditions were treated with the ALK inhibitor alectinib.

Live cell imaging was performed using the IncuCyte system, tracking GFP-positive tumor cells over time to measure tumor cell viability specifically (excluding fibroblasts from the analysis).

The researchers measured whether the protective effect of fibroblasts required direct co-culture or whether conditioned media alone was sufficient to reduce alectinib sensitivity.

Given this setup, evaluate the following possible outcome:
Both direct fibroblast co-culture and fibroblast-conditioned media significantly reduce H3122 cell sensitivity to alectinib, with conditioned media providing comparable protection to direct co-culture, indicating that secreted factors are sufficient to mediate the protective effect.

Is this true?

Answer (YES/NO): YES